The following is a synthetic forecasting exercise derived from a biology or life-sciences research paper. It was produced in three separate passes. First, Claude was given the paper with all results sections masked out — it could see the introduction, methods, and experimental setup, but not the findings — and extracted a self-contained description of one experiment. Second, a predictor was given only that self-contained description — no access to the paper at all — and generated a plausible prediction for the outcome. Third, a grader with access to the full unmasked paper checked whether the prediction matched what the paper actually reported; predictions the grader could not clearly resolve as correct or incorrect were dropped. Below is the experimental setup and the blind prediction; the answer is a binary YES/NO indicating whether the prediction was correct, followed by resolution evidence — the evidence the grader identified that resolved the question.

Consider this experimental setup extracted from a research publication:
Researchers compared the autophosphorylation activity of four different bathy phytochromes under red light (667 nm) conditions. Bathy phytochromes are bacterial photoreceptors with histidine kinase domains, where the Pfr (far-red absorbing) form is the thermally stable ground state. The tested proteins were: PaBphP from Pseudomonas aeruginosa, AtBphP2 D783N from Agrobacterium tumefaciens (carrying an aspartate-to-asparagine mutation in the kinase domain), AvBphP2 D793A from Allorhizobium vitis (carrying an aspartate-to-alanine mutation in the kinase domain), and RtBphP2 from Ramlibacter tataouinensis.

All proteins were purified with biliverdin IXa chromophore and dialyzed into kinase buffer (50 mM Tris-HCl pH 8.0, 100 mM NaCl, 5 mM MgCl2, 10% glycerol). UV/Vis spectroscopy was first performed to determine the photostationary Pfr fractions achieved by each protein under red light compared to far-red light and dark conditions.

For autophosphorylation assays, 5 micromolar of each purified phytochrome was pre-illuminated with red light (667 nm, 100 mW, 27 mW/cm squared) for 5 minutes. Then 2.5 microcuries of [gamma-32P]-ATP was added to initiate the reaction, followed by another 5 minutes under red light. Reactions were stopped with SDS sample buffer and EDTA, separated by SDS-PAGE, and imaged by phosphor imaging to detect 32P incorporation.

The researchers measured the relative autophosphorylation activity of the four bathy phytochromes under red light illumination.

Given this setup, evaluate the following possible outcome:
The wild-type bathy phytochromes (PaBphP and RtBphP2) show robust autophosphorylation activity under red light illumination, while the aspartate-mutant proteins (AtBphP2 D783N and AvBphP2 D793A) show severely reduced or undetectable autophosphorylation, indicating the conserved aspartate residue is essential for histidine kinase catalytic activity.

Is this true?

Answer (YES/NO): NO